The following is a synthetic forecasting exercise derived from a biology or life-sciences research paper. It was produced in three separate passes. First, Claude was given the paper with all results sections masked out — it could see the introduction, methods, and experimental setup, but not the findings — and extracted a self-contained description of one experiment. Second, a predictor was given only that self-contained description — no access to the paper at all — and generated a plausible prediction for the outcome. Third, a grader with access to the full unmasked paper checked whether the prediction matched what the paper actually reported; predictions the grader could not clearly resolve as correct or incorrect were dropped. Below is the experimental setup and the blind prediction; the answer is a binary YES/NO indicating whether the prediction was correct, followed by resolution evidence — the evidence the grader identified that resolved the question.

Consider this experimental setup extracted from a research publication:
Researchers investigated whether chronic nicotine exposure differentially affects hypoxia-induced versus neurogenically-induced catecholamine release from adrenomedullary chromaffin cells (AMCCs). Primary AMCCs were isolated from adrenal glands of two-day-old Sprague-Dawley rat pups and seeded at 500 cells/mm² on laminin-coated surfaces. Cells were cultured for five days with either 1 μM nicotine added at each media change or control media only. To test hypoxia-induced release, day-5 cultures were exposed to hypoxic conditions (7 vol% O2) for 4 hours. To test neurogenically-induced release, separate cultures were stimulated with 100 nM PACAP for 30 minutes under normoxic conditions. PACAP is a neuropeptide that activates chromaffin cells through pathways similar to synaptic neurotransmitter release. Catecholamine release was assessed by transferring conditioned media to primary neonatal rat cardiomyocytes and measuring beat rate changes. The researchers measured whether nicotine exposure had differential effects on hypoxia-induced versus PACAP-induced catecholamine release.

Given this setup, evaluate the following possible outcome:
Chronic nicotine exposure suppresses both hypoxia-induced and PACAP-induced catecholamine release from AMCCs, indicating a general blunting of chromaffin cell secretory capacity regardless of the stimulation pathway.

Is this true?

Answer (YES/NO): NO